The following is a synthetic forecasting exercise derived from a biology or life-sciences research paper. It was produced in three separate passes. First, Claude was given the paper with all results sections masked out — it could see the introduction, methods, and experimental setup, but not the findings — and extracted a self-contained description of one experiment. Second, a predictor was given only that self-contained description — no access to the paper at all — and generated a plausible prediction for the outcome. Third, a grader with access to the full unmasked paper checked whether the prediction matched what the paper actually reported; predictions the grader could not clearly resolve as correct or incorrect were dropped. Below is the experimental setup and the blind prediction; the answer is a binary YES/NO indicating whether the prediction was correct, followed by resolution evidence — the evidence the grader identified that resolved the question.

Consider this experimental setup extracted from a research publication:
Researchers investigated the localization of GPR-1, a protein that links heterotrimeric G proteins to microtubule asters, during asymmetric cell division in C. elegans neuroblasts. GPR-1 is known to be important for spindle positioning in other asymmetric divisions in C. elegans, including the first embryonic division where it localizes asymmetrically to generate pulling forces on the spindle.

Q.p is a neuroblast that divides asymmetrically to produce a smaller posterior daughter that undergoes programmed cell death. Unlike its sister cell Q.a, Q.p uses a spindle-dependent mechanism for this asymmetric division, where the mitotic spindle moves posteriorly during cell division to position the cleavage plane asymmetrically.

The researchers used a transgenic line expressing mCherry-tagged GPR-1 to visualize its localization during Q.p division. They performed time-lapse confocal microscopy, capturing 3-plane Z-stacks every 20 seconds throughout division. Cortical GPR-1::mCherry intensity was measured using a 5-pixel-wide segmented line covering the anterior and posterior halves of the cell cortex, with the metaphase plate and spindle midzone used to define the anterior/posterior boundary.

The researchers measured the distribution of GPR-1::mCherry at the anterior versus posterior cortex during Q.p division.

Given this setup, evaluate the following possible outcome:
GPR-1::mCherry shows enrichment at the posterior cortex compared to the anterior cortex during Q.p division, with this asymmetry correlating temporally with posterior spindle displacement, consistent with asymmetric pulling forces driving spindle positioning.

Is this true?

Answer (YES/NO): YES